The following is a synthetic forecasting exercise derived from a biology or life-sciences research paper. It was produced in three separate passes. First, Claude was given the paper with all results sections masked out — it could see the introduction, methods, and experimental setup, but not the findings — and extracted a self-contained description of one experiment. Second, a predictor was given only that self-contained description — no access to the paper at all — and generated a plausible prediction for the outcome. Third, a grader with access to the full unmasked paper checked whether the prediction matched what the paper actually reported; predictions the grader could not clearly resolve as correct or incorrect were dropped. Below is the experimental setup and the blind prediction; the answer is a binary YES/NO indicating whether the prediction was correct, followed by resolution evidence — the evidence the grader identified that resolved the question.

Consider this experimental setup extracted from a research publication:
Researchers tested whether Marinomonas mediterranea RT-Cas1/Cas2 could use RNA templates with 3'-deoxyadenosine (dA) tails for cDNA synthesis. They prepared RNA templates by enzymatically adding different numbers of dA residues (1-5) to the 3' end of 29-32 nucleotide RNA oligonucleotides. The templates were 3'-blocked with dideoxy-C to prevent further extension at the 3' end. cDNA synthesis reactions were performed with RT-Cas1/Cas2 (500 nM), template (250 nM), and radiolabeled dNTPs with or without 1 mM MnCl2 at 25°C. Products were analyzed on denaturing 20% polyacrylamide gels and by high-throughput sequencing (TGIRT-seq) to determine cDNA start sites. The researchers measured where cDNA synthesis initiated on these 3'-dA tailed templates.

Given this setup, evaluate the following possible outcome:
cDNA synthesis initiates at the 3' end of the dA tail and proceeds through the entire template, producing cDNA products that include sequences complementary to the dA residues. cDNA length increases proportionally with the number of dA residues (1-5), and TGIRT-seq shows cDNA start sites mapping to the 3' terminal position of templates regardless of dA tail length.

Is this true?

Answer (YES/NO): NO